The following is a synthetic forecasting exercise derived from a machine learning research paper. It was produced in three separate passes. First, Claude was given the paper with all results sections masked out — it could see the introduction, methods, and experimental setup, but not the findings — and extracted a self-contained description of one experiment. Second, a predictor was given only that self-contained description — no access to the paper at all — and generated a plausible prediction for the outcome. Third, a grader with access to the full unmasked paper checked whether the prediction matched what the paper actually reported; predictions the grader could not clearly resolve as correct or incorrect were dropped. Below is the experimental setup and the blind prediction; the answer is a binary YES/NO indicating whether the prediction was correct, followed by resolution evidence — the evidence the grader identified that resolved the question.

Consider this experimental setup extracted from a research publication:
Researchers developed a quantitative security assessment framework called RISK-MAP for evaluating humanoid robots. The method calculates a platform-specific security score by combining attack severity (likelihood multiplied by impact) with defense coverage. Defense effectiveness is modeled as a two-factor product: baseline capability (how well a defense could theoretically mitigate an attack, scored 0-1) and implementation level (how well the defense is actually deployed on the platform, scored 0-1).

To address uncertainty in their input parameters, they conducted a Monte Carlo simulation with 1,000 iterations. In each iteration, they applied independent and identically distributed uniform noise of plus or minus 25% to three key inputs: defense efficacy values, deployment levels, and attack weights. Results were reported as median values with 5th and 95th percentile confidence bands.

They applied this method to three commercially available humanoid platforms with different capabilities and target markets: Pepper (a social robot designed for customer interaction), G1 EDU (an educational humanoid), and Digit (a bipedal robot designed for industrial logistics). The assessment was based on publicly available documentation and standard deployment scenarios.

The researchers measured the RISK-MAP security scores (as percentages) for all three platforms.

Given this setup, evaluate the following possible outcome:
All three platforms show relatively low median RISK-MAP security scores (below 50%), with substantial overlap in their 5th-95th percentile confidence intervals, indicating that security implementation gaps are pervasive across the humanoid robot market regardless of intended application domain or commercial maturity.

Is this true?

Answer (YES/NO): NO